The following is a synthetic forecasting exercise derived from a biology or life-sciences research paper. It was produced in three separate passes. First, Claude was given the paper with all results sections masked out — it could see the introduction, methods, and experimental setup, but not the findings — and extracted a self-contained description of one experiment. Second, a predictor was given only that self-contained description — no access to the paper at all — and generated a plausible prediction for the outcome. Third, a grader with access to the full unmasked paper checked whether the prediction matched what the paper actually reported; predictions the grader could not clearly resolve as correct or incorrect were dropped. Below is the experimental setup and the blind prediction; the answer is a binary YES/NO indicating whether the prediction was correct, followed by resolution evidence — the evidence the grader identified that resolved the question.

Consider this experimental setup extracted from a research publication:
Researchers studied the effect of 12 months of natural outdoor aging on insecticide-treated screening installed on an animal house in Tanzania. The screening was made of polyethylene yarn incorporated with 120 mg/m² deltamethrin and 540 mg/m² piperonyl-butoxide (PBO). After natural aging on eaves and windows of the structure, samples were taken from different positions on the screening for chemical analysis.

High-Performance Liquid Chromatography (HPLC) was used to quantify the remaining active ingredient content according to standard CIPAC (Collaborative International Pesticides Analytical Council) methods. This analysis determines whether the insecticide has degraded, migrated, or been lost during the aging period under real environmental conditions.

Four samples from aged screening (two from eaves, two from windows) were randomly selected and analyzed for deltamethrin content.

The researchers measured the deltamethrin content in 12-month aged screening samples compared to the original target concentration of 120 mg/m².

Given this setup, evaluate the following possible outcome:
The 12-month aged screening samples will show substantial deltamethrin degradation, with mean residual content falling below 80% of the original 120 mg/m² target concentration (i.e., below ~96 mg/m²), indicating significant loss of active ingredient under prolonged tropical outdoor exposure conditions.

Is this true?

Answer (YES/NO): YES